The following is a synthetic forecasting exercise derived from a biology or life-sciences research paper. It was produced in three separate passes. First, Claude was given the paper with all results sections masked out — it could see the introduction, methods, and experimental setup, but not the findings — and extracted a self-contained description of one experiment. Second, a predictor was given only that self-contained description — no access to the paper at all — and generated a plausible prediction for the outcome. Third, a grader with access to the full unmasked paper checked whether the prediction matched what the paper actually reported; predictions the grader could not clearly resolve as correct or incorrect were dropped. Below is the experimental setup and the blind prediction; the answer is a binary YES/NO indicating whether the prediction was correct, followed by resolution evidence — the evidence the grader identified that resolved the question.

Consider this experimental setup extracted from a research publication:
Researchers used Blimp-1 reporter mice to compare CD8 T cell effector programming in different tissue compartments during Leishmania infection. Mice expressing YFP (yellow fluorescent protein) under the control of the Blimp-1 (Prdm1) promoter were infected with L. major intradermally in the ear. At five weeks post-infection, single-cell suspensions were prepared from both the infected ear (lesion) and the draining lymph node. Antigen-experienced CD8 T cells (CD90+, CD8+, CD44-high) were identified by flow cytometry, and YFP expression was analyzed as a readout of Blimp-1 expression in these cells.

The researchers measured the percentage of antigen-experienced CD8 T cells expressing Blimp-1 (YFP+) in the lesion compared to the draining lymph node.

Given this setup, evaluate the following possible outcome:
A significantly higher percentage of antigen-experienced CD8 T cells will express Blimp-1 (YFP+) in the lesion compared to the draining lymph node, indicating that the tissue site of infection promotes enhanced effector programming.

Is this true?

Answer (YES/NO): YES